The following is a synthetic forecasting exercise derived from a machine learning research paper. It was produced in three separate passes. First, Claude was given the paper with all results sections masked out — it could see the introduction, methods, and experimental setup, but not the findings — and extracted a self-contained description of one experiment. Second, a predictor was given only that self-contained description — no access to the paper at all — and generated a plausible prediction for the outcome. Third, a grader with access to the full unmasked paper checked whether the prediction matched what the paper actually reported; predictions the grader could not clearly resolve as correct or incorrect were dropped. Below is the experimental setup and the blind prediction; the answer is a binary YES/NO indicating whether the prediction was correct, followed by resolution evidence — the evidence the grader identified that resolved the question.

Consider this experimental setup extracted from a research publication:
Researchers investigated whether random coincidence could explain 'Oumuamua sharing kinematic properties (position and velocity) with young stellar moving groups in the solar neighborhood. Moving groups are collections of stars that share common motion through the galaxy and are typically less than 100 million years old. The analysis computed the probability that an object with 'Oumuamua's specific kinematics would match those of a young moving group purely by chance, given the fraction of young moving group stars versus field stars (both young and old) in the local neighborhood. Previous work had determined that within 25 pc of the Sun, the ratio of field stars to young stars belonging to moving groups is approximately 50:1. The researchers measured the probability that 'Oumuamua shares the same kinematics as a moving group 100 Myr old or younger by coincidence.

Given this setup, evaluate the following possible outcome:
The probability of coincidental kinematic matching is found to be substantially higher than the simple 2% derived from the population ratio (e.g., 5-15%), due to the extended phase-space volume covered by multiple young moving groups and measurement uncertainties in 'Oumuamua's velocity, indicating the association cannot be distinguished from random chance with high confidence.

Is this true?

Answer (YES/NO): NO